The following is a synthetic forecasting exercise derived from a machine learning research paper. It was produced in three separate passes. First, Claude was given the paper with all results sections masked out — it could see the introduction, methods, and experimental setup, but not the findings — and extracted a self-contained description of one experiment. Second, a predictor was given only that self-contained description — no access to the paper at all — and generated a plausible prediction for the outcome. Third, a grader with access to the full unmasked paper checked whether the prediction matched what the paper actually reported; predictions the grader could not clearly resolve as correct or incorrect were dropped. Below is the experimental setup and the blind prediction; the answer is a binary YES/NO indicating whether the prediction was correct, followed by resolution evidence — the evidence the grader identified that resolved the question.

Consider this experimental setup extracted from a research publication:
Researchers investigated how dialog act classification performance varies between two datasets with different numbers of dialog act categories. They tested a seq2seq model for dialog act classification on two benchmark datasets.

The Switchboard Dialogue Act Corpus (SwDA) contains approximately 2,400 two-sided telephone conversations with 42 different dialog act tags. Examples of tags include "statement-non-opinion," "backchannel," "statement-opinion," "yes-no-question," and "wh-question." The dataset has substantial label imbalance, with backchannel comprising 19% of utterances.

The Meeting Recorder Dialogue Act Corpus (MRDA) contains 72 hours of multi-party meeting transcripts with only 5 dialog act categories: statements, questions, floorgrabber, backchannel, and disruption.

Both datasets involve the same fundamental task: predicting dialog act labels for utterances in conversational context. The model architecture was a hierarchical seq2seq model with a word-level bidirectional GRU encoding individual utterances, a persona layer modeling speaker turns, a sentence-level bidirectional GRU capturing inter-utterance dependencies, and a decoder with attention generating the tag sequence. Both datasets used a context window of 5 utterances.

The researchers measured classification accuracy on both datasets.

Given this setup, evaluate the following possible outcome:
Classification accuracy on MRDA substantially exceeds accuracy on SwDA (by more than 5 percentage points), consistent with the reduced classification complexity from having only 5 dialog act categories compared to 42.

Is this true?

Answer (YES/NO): YES